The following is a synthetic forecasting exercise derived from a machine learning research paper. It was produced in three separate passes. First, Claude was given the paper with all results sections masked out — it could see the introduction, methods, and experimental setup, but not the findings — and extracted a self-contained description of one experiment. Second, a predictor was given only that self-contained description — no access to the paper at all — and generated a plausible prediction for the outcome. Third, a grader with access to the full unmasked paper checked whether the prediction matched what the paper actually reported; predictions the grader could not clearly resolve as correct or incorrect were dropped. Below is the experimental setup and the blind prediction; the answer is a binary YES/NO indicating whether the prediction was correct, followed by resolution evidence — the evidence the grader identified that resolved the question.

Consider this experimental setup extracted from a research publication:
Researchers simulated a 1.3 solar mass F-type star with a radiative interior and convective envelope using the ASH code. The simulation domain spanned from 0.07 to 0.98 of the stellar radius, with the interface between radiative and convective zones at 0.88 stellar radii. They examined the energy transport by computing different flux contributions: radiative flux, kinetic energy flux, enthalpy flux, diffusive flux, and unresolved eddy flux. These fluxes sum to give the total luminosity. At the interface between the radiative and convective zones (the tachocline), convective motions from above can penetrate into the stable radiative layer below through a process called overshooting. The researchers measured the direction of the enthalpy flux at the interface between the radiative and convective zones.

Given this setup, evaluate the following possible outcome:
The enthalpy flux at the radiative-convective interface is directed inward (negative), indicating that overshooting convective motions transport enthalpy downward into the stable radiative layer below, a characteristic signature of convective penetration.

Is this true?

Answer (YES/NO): YES